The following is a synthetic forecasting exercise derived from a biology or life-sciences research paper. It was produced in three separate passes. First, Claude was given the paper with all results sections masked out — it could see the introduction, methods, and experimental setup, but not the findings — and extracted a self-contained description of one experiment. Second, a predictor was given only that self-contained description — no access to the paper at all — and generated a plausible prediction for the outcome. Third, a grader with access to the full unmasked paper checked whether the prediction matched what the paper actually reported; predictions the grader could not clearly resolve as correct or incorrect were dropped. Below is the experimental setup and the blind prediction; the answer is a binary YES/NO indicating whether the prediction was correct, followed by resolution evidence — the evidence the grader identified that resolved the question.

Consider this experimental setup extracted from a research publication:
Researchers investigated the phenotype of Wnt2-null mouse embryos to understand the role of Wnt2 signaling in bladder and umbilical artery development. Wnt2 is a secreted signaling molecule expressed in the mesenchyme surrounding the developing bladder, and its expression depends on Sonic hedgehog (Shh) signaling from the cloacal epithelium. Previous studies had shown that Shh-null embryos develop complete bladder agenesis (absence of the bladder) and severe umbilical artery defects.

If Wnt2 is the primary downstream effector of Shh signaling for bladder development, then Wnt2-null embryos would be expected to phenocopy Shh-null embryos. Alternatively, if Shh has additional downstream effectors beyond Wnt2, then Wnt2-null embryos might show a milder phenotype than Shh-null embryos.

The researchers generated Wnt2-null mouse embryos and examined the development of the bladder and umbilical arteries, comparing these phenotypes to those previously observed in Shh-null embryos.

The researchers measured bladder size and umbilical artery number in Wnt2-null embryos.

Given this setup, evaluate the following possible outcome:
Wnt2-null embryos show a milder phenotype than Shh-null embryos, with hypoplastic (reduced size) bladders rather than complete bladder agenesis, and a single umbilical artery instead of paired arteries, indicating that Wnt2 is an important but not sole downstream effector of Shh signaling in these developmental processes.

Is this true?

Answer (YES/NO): YES